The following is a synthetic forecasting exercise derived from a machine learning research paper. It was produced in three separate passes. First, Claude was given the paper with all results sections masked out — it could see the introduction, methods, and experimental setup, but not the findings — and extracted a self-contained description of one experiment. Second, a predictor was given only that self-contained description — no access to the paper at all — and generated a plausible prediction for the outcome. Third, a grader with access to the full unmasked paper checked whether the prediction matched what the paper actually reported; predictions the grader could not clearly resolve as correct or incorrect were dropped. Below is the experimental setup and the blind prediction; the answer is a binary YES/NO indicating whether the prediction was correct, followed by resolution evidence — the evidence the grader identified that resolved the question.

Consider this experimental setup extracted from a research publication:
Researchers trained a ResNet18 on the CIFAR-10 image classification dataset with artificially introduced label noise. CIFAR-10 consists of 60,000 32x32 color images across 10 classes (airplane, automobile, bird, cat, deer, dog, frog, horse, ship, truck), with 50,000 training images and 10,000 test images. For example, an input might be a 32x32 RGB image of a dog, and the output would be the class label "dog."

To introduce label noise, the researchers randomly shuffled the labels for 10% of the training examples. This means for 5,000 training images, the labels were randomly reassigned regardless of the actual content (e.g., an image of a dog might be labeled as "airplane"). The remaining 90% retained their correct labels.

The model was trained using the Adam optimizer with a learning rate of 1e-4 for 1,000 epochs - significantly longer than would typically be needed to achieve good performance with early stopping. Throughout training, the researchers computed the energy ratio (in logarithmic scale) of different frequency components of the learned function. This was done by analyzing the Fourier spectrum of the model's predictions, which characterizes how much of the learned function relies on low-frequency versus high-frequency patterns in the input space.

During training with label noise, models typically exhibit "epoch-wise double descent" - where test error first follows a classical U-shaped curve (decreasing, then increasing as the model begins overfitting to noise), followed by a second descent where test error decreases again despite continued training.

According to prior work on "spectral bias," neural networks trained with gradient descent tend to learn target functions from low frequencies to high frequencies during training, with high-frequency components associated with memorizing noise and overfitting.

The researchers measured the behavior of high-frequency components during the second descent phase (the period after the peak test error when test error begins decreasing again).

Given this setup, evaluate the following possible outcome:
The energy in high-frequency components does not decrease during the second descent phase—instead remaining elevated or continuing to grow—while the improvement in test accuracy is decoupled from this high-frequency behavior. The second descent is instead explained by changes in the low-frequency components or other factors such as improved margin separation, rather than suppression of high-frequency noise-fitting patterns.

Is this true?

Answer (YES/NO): NO